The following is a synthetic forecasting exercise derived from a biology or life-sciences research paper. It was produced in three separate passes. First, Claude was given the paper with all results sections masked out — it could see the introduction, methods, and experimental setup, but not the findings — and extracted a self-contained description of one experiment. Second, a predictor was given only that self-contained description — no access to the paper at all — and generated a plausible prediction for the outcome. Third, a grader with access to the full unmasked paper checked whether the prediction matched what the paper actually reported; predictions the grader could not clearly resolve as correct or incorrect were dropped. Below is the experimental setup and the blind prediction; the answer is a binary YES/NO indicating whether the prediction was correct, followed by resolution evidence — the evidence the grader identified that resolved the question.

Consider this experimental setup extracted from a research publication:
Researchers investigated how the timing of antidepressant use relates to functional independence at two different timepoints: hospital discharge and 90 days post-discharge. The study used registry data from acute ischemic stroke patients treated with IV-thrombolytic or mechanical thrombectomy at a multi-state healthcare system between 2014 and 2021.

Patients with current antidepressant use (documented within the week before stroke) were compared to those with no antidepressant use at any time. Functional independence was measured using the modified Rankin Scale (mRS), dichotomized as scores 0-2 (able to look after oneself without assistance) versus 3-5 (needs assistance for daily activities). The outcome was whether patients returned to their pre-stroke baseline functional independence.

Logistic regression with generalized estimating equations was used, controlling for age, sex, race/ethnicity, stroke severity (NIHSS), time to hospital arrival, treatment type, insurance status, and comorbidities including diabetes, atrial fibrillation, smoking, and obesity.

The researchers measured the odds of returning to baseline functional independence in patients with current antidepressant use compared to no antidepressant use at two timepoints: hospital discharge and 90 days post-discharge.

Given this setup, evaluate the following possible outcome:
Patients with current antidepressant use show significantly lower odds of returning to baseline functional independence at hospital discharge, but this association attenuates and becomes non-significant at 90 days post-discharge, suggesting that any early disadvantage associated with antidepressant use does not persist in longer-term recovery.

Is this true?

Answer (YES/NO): NO